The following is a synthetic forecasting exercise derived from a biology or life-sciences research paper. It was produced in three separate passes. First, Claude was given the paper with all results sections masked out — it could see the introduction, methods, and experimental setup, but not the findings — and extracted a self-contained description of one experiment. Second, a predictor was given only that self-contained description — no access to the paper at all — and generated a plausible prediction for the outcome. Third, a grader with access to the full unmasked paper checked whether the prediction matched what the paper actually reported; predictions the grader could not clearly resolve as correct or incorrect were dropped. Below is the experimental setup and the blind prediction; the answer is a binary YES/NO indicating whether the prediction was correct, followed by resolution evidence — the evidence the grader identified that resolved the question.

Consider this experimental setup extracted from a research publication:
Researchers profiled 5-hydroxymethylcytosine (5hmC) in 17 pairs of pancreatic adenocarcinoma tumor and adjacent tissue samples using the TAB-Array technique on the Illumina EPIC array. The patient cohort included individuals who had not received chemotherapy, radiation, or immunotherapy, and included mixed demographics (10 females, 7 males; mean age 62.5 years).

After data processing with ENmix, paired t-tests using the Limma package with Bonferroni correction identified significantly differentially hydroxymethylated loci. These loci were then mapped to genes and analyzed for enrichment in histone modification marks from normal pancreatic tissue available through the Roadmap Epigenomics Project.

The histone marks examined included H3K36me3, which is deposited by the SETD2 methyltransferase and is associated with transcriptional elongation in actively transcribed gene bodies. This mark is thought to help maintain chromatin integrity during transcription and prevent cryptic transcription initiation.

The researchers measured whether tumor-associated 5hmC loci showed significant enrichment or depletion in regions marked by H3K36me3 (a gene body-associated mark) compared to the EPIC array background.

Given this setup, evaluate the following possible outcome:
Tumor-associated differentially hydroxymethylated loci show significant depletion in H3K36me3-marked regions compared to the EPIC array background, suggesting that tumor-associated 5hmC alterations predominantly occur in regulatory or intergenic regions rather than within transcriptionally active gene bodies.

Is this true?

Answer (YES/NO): NO